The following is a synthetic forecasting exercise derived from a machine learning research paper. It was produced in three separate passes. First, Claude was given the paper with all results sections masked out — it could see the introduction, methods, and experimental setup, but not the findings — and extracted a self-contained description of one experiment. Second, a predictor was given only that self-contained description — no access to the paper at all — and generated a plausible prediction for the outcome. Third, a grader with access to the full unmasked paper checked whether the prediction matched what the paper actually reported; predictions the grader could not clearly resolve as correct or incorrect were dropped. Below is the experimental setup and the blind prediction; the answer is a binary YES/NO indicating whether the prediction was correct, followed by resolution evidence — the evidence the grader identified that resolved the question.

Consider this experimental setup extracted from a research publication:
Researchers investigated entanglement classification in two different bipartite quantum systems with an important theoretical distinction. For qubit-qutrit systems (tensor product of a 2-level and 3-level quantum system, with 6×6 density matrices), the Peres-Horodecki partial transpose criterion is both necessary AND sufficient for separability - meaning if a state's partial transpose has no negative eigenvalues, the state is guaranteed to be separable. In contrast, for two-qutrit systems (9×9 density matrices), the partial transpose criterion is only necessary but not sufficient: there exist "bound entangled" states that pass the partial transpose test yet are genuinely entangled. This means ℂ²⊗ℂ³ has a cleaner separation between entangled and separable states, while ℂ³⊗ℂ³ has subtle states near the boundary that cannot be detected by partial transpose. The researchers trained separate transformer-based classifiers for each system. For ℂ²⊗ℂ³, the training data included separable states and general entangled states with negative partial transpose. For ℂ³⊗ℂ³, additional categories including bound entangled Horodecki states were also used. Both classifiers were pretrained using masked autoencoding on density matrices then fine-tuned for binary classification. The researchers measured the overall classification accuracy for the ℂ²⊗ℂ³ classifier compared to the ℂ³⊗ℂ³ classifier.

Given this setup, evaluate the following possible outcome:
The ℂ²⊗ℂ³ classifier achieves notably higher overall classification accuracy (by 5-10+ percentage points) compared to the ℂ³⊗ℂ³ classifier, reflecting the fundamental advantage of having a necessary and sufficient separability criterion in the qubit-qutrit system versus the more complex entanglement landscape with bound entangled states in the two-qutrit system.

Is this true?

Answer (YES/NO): NO